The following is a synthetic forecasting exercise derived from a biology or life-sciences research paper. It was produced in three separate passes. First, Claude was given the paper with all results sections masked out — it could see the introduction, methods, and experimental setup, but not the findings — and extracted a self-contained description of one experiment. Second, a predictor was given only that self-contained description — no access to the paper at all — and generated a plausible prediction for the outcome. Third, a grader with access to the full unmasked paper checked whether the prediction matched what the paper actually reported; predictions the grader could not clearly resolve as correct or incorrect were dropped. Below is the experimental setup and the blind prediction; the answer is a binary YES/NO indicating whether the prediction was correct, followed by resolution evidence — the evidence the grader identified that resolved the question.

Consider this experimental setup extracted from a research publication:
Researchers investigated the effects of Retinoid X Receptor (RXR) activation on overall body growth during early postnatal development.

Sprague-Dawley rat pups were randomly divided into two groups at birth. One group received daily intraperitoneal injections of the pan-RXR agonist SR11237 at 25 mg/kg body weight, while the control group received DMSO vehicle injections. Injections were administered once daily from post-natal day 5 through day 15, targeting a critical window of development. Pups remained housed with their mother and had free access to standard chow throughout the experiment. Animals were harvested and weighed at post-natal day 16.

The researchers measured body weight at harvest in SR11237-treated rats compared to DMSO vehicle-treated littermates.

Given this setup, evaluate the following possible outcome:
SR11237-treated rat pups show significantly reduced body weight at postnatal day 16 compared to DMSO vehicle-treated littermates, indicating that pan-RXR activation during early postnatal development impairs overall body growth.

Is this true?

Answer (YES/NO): YES